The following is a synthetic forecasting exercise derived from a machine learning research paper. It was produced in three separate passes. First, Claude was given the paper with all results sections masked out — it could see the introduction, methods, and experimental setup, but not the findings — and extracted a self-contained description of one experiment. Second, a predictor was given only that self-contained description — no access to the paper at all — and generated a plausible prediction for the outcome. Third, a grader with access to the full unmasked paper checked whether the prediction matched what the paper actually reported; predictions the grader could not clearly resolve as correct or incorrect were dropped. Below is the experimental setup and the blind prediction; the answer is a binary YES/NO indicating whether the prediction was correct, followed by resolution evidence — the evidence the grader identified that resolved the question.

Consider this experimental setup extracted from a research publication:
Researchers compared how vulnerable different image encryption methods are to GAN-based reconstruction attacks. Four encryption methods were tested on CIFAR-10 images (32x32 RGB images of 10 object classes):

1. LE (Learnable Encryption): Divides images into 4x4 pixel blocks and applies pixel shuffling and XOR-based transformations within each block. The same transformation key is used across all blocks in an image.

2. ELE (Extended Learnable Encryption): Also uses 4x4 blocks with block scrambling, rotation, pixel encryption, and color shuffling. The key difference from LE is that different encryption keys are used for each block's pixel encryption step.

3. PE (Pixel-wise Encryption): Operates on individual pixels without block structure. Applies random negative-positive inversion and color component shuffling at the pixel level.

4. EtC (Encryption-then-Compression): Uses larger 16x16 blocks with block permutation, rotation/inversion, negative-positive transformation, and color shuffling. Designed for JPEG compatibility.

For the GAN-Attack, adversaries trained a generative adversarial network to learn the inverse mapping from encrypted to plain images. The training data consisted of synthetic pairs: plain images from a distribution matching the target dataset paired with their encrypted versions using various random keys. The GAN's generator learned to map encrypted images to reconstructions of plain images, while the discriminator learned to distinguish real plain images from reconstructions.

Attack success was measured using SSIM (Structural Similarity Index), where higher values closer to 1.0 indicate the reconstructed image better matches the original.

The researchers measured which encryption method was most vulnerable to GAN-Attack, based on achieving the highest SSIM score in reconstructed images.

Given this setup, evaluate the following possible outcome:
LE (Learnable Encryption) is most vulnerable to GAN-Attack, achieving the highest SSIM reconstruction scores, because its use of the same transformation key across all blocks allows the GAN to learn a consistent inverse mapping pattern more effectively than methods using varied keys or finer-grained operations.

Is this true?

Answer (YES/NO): YES